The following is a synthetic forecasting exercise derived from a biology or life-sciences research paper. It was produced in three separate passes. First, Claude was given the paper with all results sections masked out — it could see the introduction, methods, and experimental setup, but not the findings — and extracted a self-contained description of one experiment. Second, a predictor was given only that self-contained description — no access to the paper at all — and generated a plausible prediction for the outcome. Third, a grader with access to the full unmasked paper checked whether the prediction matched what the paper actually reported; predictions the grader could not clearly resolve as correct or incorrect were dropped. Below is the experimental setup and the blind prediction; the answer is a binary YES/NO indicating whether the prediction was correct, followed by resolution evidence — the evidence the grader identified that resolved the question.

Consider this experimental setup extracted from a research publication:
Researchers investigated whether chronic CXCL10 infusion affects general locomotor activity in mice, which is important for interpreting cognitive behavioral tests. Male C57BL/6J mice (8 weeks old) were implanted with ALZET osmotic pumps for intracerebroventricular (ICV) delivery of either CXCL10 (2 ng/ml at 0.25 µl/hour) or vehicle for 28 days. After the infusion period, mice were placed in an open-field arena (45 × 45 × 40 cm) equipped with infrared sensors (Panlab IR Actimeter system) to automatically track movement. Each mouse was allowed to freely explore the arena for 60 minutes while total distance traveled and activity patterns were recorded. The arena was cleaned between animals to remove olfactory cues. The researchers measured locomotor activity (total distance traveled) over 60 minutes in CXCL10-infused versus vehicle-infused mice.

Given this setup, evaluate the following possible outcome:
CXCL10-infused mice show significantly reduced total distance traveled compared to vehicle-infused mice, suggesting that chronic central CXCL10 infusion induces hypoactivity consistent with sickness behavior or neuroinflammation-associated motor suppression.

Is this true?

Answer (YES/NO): NO